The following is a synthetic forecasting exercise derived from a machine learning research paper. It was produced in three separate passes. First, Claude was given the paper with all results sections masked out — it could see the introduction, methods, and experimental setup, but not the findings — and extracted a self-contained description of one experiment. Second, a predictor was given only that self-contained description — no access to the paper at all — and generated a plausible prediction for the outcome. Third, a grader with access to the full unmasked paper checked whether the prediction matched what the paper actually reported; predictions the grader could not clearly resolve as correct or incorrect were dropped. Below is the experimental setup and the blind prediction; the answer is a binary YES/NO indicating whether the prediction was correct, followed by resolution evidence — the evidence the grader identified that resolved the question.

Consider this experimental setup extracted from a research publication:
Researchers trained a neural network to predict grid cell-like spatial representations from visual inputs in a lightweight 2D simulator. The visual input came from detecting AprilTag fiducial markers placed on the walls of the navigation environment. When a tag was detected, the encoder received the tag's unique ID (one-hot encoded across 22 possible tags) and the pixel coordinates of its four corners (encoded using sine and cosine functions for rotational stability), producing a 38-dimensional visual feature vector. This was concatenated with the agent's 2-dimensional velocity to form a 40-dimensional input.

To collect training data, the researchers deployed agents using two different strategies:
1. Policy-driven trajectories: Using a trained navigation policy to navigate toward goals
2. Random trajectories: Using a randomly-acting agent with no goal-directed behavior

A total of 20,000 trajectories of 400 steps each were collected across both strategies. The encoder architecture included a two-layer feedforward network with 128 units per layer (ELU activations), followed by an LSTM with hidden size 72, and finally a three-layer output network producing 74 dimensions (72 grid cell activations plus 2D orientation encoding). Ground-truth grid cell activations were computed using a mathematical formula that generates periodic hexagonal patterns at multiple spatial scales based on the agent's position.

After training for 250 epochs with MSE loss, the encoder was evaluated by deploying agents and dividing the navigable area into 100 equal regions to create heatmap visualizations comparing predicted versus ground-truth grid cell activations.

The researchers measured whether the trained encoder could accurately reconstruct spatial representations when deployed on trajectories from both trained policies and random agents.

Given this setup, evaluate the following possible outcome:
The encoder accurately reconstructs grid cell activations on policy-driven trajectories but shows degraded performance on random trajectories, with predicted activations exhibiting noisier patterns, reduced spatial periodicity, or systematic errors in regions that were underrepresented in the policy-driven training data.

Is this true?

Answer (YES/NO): NO